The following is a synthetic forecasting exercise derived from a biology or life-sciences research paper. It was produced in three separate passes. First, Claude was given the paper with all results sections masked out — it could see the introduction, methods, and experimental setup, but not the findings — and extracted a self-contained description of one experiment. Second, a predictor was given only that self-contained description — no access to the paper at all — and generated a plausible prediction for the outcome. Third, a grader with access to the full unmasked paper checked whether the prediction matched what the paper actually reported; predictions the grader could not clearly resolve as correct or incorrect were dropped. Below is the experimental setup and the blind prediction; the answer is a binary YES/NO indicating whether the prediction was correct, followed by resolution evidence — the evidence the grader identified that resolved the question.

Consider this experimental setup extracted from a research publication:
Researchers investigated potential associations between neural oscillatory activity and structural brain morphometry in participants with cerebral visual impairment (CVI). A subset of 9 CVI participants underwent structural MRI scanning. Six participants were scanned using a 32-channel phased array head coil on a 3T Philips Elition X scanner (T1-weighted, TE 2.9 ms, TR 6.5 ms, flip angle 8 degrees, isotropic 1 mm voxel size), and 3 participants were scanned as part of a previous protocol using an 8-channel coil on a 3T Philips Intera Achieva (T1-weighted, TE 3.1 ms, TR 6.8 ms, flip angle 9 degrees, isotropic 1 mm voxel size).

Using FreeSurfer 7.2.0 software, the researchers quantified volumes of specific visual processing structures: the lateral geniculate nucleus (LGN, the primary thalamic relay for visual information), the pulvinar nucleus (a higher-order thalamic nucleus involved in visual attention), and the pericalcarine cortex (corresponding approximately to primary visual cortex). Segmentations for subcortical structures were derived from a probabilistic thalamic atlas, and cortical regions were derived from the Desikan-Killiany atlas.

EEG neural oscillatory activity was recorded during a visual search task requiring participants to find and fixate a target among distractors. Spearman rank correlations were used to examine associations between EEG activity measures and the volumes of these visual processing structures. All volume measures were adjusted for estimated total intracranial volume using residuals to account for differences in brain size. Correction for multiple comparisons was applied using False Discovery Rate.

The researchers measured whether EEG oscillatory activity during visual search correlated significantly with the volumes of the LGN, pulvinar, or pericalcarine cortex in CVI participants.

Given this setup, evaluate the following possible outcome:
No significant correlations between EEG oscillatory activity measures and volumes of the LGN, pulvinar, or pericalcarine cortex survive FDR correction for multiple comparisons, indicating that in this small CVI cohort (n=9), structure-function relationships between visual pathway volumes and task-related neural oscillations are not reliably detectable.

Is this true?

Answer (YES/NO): YES